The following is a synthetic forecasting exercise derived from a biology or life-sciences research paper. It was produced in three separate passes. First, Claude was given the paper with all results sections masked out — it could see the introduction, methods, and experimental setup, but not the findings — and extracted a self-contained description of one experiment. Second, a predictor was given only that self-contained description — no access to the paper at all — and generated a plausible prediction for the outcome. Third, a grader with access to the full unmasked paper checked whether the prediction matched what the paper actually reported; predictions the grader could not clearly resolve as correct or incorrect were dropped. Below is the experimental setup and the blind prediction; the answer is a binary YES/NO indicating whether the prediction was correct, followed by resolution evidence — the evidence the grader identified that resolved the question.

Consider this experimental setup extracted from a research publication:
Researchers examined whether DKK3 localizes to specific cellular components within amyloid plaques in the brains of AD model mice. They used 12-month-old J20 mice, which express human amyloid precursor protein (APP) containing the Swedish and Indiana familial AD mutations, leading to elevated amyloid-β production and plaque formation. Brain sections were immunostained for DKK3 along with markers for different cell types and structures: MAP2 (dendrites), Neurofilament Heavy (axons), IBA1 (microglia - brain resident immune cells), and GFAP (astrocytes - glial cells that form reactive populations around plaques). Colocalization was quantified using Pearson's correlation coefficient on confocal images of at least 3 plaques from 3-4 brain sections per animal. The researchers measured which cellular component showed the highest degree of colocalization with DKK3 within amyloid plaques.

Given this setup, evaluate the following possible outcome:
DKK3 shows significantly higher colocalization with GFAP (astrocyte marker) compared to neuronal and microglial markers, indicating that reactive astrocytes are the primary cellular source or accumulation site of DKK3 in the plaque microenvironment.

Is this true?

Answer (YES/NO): NO